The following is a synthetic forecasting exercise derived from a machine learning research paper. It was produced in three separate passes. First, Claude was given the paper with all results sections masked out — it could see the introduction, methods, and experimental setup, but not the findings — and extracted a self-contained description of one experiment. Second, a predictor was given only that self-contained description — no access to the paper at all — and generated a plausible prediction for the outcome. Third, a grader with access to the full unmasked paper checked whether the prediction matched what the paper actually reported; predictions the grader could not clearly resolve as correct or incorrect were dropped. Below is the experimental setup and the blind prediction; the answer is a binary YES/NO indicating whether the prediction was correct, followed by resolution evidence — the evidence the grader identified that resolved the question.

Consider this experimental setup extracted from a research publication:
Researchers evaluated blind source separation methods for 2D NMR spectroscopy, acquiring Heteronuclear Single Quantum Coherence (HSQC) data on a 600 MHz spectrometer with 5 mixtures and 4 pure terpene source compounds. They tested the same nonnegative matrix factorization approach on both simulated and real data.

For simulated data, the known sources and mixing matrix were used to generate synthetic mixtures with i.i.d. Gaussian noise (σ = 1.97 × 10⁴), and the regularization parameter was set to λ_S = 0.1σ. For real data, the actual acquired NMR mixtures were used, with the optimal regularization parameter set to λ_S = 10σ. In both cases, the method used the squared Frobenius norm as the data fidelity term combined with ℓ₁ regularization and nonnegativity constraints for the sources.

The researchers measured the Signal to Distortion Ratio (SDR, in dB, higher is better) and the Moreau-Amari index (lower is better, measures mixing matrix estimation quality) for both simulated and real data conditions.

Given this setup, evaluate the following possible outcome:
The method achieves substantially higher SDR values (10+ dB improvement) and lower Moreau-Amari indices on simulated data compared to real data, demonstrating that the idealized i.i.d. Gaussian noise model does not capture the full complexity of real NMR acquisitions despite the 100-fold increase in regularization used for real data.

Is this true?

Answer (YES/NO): YES